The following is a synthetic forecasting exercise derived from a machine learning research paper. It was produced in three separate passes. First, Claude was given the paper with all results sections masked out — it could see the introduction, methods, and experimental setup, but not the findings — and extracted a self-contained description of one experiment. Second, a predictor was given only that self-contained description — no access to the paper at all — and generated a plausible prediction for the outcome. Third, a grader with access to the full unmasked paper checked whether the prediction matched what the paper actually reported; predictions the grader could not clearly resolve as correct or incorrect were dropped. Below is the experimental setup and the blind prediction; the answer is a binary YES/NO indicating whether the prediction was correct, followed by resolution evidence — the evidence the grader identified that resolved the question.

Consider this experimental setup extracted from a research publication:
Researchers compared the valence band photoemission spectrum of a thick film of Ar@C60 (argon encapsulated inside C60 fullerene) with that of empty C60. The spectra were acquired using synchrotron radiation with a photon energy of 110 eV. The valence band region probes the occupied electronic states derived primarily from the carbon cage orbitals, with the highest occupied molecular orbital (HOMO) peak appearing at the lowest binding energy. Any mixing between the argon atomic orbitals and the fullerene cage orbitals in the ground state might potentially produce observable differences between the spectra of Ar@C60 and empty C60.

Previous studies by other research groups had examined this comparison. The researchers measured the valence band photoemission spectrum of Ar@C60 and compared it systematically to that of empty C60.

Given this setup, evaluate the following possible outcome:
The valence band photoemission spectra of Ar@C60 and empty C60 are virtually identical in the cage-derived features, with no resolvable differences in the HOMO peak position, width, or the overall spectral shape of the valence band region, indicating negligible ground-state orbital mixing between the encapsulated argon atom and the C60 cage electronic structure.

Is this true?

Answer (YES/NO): YES